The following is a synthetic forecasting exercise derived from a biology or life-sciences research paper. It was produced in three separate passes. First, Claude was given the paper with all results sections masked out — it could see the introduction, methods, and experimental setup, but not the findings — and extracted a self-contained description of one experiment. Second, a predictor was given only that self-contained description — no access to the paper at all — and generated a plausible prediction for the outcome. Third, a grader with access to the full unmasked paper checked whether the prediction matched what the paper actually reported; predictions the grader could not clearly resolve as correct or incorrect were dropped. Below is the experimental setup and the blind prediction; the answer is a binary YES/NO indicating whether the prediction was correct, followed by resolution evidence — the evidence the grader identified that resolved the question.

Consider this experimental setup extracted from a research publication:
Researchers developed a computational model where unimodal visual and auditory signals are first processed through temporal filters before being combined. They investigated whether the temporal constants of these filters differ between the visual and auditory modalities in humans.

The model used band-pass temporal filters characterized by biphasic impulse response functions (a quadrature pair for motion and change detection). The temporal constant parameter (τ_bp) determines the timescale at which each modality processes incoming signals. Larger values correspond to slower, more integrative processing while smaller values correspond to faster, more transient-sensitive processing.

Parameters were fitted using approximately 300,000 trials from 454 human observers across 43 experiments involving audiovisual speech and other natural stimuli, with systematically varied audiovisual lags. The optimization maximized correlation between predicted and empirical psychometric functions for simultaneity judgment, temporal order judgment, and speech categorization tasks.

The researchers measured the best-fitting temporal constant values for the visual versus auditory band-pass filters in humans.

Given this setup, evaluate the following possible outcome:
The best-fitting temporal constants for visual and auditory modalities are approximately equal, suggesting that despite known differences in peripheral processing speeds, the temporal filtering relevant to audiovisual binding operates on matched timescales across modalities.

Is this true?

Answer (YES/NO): NO